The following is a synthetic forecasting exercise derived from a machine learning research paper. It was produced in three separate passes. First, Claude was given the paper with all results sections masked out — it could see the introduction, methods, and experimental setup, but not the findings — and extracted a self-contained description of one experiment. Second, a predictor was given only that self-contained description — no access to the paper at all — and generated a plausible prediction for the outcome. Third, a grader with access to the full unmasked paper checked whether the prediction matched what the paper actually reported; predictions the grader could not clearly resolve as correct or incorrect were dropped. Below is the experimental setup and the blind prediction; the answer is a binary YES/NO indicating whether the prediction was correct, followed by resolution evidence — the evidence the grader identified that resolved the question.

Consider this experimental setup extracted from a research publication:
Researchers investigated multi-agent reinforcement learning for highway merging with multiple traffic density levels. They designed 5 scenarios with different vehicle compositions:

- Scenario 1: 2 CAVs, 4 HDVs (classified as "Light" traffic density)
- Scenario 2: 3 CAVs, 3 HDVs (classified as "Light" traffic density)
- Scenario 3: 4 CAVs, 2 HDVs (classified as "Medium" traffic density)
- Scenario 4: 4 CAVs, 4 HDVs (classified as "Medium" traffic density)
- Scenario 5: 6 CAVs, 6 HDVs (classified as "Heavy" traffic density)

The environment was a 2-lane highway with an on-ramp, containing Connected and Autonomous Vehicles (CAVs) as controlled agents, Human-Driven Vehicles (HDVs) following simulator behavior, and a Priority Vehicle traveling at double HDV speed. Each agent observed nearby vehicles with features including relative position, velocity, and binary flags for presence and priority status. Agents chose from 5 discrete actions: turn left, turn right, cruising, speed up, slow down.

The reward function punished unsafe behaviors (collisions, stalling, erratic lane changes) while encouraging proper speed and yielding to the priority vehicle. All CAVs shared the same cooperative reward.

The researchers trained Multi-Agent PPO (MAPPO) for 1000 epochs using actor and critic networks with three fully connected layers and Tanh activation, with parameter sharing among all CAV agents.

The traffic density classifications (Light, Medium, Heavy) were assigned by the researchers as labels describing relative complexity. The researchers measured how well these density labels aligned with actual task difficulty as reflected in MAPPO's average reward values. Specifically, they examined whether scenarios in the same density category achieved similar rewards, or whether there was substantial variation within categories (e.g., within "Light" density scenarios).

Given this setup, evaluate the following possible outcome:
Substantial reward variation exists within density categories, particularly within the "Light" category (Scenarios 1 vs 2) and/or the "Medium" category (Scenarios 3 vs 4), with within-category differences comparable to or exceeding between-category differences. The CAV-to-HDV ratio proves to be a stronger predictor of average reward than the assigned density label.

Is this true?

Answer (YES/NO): NO